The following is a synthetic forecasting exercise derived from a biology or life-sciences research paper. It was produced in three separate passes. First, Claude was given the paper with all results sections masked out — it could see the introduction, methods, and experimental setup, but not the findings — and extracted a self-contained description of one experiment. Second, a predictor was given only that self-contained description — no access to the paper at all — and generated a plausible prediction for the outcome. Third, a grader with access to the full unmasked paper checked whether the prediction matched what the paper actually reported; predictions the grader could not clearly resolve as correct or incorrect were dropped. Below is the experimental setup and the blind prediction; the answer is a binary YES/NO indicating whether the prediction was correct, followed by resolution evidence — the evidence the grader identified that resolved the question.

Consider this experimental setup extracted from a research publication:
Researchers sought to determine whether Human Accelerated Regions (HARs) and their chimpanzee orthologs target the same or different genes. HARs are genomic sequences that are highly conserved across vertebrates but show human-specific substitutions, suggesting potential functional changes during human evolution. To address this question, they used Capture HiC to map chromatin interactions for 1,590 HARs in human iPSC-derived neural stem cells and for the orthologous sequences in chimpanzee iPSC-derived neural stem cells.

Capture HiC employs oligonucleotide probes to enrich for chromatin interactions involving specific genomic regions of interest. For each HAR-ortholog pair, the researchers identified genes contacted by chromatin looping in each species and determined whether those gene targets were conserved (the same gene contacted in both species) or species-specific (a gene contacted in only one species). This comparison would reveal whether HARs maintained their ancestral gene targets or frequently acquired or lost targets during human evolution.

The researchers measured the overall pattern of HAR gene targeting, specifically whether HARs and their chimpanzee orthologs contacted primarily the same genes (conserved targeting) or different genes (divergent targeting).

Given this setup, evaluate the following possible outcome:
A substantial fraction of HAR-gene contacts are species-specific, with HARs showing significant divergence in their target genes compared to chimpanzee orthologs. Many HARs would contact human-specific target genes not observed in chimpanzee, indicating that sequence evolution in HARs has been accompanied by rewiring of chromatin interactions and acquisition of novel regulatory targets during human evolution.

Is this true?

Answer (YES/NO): NO